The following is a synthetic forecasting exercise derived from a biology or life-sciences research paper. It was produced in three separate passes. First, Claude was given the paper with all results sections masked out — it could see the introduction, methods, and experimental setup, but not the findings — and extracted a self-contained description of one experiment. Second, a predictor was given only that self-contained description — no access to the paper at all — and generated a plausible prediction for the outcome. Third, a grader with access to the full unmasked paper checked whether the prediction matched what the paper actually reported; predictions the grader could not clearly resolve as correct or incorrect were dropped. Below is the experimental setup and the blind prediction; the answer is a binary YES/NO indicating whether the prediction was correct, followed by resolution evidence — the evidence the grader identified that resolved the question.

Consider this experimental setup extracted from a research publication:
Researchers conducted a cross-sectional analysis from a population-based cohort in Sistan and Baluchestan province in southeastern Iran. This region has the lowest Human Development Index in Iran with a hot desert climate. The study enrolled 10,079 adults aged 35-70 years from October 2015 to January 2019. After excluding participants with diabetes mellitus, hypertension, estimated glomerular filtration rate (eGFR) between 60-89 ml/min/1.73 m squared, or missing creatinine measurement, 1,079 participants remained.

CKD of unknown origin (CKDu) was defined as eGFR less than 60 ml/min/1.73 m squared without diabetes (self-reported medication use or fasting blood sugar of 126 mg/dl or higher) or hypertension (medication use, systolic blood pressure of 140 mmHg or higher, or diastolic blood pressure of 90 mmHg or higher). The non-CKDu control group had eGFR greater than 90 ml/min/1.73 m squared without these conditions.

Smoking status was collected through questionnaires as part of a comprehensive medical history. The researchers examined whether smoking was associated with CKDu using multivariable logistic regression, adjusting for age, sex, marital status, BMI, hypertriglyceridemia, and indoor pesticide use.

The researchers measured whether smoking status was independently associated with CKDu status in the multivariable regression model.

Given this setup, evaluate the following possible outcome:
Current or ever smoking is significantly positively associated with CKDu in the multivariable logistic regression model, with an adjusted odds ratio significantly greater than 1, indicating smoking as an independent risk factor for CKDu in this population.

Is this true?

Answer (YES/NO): NO